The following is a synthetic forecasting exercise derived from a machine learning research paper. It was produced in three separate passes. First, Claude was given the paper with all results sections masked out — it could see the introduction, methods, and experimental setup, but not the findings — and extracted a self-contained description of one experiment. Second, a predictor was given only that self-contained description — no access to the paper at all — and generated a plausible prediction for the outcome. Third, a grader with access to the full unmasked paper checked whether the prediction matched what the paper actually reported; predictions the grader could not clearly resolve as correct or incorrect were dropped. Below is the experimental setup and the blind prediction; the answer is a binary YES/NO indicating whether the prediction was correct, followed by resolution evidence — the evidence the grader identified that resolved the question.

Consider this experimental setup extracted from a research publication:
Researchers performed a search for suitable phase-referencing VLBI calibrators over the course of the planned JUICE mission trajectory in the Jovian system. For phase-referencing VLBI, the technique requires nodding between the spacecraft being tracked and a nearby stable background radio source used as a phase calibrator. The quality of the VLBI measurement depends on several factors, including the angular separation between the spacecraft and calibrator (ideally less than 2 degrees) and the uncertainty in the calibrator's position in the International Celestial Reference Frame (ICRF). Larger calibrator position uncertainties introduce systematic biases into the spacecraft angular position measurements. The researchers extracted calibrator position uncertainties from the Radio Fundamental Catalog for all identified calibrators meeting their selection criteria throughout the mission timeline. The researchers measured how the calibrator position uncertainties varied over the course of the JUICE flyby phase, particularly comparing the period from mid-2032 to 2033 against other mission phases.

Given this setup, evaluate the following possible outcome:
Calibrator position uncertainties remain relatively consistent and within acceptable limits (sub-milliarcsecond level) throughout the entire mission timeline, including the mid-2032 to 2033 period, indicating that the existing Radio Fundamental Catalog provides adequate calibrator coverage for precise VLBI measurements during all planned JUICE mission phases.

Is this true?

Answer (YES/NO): NO